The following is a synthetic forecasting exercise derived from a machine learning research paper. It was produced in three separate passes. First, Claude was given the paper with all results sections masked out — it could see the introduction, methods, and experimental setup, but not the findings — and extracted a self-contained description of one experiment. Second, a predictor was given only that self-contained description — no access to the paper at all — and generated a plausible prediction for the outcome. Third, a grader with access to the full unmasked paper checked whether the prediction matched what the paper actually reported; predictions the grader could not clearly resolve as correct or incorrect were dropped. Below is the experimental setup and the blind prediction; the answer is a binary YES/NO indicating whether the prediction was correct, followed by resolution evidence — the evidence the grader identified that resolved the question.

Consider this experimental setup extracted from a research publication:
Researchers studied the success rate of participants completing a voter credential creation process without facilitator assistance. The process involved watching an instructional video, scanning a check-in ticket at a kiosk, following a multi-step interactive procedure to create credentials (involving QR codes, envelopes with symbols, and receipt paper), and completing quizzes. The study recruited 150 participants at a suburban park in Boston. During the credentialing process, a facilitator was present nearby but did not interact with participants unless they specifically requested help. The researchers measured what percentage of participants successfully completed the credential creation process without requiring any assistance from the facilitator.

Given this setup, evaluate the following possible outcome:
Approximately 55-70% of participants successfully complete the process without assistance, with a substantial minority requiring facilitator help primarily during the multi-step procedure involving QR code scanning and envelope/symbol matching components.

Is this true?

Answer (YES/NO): NO